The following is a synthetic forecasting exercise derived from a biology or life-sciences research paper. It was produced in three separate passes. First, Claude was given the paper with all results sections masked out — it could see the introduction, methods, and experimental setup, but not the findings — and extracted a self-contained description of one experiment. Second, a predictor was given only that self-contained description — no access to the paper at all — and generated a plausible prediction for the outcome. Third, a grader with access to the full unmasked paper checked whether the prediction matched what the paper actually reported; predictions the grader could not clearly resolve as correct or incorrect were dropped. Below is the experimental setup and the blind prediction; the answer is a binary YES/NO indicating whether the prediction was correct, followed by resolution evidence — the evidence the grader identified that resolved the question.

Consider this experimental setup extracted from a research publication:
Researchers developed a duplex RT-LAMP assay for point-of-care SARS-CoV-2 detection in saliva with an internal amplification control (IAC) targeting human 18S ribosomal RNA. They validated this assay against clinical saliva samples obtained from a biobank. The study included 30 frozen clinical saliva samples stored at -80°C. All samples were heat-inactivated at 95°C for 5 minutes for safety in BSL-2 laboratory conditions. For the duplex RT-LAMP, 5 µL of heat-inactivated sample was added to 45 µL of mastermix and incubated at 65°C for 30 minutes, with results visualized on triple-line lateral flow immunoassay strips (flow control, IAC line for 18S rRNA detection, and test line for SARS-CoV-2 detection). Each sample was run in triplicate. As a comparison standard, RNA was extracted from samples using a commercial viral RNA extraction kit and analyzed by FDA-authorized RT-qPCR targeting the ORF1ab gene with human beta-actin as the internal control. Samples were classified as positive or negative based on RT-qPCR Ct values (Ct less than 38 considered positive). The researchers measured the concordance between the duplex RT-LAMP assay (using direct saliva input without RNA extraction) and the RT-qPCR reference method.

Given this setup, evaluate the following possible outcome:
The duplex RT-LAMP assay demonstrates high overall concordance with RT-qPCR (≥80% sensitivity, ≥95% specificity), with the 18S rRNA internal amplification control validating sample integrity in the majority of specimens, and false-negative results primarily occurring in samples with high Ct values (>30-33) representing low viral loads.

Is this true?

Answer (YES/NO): YES